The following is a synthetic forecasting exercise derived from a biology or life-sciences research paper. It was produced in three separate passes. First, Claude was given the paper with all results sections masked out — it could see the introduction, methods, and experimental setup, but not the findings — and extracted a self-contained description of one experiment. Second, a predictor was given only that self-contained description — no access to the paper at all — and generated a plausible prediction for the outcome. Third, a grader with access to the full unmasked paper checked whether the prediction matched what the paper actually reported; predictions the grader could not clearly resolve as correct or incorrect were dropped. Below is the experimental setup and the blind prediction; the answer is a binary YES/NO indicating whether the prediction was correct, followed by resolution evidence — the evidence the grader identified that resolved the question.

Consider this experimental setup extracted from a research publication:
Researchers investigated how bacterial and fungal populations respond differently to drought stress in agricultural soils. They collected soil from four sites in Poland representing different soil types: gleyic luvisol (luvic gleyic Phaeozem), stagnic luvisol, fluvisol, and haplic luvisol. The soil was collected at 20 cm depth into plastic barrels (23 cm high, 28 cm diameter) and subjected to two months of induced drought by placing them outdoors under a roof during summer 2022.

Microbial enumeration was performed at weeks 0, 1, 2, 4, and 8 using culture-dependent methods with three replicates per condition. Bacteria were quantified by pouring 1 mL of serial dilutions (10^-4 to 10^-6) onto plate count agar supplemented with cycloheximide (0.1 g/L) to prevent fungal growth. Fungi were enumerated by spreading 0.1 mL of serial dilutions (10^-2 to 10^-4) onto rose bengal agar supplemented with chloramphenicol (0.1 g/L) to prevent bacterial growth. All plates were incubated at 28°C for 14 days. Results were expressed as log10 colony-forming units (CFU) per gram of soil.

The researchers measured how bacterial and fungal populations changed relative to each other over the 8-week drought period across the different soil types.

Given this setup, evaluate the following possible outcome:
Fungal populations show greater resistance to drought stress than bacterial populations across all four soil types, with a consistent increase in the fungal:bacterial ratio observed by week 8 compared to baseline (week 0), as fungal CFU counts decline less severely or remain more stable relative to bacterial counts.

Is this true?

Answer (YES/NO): NO